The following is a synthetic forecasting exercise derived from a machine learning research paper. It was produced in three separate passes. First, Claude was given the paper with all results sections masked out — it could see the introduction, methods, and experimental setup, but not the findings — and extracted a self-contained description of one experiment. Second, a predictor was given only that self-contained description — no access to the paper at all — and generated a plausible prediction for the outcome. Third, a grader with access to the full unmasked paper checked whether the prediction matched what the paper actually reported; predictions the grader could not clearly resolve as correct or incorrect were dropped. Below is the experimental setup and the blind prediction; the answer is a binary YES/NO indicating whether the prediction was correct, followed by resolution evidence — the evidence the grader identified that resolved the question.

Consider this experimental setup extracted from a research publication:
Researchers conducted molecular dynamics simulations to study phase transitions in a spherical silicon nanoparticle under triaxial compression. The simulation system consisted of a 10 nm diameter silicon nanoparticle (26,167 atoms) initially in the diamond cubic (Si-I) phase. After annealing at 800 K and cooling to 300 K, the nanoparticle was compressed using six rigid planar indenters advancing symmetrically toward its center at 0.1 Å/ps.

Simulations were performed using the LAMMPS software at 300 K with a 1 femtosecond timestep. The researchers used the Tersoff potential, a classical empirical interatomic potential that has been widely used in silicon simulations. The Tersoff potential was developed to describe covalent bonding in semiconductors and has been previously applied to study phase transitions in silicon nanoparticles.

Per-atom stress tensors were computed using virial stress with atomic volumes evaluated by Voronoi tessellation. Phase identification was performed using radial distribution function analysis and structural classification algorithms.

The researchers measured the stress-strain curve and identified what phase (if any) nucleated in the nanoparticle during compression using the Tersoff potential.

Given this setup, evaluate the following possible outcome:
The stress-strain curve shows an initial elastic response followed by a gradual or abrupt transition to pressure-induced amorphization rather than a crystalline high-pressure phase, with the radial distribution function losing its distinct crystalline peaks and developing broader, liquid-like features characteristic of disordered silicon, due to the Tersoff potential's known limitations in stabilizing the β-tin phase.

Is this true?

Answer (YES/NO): NO